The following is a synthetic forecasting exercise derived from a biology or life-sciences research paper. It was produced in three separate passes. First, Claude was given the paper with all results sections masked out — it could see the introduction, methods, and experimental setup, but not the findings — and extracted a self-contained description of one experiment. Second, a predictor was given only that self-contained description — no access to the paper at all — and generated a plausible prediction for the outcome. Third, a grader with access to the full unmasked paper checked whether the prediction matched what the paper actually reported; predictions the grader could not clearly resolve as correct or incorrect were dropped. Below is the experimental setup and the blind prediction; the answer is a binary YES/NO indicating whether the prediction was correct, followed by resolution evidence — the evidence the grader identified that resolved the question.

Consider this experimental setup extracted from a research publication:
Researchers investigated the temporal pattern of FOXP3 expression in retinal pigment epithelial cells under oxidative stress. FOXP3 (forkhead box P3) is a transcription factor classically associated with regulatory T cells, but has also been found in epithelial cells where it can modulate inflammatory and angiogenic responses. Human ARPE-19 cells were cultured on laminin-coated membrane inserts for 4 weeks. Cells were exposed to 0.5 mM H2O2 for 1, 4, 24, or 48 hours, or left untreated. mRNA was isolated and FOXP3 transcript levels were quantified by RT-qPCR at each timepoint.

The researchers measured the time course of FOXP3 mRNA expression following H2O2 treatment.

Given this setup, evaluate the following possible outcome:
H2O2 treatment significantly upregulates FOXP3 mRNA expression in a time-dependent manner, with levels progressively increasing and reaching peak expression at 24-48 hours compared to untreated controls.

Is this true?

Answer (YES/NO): NO